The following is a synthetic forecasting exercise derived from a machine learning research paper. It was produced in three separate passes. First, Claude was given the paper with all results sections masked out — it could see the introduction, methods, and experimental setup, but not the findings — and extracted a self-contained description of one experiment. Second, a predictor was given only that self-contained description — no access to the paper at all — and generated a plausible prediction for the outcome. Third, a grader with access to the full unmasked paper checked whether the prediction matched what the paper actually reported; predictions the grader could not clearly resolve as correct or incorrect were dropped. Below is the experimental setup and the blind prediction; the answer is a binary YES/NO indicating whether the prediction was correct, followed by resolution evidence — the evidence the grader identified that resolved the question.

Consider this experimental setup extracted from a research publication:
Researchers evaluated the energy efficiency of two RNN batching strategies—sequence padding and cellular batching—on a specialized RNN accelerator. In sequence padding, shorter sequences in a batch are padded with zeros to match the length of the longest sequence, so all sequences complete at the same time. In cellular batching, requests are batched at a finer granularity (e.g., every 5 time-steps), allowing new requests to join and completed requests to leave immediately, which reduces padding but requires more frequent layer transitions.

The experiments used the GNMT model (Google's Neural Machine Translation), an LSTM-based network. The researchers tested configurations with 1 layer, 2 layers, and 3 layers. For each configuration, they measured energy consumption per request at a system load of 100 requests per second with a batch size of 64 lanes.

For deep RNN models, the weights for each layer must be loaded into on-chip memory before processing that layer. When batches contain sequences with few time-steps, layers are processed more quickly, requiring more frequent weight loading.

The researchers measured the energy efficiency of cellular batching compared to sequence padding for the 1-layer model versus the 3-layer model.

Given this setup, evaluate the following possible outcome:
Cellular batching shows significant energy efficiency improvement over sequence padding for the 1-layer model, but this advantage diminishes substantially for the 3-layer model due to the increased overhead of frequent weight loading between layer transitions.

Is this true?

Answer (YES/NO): NO